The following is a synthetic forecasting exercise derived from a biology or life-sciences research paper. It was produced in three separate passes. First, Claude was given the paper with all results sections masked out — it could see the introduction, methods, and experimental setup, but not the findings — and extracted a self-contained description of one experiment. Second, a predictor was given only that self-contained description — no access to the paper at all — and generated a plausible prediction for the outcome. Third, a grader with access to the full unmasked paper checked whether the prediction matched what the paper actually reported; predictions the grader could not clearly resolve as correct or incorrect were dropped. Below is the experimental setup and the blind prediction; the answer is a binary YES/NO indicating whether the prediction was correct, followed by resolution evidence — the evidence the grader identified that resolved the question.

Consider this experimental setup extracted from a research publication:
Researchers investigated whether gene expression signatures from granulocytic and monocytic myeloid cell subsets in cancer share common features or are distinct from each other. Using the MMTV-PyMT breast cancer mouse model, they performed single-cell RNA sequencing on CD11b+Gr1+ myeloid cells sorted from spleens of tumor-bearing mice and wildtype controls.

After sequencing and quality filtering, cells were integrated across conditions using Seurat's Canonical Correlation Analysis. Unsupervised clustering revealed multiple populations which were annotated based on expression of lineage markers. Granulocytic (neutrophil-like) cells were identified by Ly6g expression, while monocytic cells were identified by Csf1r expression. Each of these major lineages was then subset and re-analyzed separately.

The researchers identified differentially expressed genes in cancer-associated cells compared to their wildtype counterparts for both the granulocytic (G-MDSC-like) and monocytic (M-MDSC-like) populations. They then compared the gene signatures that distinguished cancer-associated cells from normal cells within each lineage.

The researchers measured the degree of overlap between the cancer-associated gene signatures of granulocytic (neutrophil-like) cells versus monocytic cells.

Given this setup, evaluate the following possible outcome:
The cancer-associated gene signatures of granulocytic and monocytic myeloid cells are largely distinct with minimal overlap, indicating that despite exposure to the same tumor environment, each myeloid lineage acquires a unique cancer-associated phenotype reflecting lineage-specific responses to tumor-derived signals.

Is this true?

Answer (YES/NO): NO